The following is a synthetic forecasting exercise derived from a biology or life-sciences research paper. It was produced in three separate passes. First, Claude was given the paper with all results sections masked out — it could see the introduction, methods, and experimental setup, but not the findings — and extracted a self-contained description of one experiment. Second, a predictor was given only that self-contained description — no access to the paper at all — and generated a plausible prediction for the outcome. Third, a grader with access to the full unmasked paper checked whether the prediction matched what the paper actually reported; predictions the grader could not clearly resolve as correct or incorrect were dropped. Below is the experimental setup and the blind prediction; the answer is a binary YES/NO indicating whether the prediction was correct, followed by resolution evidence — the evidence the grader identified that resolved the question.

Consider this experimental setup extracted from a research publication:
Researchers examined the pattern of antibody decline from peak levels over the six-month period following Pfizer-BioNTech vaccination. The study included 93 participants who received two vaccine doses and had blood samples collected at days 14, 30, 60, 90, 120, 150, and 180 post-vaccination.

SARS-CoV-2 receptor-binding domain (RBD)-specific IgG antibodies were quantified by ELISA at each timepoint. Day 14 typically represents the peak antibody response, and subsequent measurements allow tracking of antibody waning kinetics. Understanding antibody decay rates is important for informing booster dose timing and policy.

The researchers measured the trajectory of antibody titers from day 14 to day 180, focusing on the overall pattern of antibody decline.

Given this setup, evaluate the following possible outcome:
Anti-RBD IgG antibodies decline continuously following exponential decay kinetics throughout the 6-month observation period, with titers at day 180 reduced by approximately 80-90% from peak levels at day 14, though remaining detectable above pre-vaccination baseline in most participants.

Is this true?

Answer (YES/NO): NO